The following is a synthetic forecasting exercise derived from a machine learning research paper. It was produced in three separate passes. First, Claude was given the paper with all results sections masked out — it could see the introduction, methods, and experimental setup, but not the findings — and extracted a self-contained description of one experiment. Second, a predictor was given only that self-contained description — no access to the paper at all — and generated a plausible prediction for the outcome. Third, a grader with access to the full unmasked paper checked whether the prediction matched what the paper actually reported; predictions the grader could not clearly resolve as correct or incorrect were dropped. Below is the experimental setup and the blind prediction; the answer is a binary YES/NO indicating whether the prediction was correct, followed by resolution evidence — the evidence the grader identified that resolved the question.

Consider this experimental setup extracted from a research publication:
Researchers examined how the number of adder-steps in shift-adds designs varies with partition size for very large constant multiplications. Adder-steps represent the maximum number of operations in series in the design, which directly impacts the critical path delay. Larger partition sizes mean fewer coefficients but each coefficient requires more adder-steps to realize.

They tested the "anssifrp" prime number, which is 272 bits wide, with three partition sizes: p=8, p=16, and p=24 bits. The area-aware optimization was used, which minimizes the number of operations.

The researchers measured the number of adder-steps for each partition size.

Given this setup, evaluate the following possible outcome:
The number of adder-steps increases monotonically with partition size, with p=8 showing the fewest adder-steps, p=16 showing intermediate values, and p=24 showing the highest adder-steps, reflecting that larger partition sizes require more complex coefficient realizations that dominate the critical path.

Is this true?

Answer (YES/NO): NO